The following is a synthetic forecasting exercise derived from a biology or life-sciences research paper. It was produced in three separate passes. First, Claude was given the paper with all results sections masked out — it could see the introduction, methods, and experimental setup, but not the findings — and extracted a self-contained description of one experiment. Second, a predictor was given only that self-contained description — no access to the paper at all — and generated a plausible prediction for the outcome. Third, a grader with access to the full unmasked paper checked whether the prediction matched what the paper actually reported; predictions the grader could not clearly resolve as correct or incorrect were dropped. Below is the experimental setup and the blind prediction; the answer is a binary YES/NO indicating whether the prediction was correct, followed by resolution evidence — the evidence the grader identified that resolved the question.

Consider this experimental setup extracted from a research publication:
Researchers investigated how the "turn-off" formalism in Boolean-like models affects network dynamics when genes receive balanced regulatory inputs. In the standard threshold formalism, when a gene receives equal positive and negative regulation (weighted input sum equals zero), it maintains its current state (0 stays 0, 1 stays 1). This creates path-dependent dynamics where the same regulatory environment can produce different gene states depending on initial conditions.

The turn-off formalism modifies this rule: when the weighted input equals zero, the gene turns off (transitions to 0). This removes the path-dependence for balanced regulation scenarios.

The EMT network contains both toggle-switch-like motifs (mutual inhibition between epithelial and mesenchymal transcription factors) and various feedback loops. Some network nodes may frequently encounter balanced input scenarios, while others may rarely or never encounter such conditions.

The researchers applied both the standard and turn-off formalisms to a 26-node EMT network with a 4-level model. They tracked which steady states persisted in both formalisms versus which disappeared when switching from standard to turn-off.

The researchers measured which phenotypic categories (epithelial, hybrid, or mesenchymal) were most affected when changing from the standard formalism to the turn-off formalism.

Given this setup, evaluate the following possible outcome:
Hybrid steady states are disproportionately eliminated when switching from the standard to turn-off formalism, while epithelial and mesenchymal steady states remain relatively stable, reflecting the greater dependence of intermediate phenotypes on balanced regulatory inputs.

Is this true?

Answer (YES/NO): YES